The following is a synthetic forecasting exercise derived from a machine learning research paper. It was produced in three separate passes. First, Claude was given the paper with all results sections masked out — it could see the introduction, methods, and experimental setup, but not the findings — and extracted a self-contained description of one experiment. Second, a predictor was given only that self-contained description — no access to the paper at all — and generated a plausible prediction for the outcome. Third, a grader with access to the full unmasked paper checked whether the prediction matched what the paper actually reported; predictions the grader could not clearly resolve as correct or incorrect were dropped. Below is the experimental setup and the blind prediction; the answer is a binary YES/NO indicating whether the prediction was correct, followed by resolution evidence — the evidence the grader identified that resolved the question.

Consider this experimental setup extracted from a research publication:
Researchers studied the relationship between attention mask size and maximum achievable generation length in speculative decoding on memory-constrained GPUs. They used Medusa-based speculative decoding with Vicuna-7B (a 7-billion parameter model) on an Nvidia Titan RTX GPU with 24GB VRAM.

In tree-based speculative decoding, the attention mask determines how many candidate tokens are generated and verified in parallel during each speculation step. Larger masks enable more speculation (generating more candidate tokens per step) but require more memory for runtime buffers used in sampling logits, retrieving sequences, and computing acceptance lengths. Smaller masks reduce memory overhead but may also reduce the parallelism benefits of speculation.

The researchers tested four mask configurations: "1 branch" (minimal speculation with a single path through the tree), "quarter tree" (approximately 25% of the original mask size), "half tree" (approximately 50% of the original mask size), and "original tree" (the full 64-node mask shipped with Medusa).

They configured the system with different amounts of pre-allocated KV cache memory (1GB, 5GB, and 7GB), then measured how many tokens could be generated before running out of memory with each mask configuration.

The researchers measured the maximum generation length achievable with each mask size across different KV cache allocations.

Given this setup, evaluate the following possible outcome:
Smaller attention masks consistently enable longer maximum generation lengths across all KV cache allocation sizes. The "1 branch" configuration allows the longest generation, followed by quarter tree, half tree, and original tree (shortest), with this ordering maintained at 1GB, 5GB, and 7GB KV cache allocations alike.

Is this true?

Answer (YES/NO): NO